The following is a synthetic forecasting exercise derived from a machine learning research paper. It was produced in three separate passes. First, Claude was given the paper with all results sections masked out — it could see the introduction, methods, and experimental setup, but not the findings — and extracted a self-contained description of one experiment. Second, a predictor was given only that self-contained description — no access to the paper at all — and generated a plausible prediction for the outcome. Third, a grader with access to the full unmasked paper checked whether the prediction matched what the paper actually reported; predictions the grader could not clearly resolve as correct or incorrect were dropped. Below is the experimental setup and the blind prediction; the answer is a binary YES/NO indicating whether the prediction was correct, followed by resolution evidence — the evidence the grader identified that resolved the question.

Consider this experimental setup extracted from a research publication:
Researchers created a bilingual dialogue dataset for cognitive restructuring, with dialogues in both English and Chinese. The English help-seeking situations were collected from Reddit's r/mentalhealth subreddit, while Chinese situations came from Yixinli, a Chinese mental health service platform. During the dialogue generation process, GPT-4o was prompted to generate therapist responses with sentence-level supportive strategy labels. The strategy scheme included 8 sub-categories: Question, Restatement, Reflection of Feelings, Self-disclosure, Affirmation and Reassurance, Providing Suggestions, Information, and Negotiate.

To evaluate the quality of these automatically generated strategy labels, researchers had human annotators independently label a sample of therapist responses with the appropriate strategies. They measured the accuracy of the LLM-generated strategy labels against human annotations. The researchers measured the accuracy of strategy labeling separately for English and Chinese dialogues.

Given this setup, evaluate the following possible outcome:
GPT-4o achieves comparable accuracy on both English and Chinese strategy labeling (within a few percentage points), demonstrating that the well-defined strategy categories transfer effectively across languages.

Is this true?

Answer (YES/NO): YES